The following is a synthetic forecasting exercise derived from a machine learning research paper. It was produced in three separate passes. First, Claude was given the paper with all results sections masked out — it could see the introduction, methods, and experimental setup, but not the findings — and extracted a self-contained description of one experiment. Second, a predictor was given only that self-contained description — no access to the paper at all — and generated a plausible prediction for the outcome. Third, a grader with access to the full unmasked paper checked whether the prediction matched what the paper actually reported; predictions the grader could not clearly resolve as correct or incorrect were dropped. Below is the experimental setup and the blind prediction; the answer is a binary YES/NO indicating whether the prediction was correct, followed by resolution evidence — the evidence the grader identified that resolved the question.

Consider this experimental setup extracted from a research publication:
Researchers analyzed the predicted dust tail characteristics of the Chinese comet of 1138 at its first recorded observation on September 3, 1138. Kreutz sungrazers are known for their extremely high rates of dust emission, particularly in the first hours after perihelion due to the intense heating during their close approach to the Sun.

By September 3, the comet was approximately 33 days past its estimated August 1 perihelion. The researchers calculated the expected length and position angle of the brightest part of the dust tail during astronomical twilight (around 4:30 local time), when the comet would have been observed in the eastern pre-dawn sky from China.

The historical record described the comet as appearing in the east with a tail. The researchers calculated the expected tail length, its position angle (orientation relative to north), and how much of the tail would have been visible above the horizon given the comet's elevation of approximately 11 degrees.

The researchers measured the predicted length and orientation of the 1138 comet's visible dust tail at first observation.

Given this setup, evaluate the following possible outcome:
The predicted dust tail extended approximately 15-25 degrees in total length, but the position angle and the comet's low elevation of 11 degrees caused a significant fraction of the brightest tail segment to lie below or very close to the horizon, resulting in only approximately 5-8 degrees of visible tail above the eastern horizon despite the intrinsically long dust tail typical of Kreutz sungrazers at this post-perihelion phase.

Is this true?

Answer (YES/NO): NO